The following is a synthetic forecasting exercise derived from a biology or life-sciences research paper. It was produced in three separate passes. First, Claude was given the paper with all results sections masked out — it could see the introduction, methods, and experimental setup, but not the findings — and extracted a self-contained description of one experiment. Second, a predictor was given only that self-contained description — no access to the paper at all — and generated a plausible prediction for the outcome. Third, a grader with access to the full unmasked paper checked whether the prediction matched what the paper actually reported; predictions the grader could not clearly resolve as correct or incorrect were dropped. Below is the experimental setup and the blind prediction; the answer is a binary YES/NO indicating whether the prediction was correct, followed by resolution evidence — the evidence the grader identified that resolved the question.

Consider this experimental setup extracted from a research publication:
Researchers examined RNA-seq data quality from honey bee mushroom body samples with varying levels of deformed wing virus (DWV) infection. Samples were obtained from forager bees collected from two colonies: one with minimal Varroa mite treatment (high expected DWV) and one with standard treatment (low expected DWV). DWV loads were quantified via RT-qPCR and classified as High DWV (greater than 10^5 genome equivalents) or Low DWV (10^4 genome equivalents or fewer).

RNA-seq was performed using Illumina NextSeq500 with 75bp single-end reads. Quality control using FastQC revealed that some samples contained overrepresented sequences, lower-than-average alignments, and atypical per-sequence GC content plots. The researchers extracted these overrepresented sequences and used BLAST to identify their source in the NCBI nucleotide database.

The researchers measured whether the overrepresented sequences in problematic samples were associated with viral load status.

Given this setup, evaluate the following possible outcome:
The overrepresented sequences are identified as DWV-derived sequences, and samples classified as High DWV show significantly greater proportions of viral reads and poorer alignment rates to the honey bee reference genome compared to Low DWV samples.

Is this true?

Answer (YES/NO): YES